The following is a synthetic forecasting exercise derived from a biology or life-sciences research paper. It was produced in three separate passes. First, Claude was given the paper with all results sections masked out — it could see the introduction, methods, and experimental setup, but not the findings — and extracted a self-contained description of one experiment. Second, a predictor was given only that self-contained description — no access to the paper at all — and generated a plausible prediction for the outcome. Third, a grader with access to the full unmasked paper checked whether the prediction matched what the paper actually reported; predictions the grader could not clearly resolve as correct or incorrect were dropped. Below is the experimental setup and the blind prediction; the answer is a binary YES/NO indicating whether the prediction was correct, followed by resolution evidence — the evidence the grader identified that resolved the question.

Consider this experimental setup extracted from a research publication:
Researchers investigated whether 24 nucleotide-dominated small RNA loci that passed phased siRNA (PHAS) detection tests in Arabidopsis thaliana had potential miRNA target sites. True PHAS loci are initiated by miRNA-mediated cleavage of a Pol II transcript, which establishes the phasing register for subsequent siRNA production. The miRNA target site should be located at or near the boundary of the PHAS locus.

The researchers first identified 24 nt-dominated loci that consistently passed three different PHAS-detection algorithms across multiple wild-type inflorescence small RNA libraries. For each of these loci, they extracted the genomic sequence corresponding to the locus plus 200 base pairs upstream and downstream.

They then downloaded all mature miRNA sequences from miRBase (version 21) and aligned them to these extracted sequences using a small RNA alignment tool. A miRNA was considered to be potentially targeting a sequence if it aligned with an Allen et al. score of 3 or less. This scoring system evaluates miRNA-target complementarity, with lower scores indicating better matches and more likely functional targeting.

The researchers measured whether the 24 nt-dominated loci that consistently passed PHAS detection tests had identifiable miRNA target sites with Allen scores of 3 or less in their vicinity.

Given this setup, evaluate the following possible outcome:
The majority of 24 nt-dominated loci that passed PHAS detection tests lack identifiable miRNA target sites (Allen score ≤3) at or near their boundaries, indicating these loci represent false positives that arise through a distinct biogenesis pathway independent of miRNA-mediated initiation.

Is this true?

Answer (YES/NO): YES